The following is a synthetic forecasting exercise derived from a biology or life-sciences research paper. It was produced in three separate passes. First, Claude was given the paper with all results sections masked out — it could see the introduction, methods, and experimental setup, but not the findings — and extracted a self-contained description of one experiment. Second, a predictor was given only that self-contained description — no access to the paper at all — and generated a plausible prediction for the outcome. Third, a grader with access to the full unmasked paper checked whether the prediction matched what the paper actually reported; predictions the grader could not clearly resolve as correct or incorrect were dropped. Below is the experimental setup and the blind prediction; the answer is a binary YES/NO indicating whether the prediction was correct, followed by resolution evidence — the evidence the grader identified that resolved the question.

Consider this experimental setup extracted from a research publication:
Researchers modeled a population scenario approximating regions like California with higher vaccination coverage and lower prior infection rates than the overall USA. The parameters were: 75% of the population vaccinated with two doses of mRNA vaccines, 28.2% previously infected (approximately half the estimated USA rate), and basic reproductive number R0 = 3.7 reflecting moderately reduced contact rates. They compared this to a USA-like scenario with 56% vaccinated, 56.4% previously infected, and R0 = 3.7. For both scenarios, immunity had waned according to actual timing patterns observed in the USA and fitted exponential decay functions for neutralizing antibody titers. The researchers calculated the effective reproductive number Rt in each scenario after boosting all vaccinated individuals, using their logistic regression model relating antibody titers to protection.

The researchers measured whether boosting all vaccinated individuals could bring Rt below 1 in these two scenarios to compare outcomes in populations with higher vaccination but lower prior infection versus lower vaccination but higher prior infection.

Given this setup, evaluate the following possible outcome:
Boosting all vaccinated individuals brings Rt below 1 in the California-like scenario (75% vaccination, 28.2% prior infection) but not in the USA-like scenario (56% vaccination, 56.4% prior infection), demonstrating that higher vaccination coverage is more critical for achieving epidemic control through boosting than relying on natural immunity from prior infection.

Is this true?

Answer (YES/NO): NO